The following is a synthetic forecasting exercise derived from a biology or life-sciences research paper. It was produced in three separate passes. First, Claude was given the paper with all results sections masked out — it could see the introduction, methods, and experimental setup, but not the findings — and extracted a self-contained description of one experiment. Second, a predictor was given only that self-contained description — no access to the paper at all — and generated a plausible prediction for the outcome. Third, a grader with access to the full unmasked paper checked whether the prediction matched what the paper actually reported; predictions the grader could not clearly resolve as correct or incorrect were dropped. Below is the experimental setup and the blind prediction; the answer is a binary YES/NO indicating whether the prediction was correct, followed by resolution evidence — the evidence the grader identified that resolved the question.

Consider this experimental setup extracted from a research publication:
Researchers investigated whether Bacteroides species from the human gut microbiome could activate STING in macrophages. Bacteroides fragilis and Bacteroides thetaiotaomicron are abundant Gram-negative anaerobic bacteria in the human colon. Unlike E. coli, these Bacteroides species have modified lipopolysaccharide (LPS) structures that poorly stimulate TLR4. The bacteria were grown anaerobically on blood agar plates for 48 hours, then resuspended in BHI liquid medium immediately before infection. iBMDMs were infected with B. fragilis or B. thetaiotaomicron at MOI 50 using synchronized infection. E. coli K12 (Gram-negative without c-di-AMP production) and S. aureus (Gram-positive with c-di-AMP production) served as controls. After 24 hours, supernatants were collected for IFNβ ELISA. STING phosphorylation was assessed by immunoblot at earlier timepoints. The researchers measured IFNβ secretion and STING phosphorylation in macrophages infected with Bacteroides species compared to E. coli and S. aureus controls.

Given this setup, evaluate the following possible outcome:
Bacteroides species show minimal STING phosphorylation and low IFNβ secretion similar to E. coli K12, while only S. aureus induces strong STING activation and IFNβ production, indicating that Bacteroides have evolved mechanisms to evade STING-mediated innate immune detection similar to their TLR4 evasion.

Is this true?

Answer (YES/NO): NO